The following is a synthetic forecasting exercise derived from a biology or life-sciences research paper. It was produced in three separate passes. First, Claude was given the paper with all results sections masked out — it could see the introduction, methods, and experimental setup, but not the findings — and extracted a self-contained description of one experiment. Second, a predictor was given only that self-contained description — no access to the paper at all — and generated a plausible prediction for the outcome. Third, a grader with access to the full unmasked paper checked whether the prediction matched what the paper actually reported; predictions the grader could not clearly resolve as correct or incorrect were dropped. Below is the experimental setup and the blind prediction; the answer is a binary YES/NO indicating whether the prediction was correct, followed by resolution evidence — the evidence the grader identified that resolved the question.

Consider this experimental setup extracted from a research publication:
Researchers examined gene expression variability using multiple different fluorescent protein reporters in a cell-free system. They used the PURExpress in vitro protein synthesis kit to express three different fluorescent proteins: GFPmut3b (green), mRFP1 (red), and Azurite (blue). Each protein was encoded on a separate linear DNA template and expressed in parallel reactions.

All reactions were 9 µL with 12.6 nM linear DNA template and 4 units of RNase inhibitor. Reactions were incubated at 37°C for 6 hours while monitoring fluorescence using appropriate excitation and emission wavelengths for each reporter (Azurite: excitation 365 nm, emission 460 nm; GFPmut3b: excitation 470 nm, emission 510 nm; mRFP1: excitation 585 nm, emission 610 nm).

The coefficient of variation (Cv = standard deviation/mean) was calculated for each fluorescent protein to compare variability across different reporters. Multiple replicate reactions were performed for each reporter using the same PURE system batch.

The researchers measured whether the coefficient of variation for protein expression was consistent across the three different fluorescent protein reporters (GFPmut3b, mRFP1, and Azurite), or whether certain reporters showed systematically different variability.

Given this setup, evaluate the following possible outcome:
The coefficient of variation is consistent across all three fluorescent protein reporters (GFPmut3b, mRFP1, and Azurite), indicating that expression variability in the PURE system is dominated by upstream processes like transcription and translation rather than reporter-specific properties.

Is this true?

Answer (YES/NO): NO